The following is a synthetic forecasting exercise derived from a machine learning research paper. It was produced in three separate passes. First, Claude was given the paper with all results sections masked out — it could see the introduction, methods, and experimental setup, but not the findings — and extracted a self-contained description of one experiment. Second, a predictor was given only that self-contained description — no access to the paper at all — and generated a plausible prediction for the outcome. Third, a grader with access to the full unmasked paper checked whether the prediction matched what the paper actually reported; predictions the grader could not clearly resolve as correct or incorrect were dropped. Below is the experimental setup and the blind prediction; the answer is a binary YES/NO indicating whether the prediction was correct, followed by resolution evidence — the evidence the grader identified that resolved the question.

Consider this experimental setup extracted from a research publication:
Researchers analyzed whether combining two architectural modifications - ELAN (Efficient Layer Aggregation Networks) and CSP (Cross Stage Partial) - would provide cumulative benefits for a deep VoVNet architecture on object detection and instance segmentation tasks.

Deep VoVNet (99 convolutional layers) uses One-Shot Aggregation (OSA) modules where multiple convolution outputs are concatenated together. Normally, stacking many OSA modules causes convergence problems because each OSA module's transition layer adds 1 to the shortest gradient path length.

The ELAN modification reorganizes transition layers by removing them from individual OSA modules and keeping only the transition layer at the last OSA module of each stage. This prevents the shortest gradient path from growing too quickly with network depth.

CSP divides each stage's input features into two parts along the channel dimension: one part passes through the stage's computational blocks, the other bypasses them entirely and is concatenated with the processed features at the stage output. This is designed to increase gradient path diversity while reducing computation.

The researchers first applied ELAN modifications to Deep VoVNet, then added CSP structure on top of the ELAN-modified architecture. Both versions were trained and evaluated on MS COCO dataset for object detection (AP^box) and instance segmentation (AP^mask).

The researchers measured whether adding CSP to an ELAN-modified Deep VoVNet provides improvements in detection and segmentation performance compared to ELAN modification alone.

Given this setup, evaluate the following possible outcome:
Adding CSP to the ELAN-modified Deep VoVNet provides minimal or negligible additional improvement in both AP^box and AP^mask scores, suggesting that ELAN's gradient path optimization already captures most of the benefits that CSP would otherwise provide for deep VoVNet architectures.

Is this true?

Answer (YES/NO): YES